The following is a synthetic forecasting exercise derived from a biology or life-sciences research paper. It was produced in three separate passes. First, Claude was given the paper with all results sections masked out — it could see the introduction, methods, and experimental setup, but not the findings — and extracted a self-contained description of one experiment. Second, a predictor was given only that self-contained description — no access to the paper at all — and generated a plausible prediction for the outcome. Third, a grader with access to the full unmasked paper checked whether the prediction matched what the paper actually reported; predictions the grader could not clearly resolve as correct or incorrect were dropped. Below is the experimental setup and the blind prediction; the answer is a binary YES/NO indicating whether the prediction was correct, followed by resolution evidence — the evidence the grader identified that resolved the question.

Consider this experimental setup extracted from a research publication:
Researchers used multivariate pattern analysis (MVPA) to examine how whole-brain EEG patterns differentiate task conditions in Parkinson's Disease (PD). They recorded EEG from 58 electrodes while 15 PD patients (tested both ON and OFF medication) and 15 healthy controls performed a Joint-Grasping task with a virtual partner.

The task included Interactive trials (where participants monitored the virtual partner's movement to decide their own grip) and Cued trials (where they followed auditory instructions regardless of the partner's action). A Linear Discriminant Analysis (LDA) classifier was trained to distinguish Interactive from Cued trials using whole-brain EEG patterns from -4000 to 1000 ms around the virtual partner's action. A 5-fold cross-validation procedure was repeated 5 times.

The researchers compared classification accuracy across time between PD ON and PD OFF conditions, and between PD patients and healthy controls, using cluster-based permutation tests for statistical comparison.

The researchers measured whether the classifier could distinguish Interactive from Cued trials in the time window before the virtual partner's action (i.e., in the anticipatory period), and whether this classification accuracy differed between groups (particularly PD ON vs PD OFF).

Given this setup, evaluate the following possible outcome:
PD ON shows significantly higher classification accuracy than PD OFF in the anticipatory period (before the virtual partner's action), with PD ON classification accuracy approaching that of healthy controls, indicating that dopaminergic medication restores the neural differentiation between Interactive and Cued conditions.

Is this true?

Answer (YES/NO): NO